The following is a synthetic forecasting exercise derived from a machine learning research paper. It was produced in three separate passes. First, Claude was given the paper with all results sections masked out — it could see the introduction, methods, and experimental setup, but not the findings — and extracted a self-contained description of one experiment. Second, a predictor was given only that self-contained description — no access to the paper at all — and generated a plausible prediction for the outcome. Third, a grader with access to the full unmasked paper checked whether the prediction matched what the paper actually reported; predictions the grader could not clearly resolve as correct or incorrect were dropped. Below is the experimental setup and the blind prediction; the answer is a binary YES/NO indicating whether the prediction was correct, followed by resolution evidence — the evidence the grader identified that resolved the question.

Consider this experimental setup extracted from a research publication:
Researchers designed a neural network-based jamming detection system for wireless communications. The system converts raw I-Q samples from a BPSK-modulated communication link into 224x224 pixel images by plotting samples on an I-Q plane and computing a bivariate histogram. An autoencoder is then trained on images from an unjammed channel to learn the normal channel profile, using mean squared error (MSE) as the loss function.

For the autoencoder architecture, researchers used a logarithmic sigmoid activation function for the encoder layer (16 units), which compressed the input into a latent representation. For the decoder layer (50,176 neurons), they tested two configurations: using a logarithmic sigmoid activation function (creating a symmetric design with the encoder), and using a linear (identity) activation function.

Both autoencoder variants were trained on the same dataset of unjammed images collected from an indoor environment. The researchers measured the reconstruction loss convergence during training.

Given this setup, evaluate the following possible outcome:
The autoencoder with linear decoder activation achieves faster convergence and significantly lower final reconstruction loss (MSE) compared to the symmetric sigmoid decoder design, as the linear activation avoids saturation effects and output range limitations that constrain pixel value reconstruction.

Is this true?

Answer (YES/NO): NO